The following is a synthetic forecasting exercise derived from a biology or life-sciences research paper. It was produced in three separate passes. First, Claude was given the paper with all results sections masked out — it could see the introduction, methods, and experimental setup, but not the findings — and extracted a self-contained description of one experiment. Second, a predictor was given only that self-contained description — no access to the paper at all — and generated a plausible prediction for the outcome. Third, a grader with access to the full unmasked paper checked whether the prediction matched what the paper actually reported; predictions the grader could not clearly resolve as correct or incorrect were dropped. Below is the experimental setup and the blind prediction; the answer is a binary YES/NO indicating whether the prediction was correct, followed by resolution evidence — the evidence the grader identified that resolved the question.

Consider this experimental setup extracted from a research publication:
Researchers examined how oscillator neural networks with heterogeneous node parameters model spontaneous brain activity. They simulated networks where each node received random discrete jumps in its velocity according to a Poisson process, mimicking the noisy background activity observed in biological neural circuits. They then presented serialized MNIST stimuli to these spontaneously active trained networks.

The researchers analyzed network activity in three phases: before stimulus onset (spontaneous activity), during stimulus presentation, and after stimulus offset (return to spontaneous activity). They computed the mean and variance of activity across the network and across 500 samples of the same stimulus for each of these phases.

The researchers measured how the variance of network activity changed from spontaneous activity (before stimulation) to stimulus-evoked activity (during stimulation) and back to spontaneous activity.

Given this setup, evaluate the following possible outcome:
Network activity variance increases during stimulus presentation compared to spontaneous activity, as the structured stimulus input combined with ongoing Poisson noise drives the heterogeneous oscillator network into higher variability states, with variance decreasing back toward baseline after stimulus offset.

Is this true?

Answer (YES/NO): NO